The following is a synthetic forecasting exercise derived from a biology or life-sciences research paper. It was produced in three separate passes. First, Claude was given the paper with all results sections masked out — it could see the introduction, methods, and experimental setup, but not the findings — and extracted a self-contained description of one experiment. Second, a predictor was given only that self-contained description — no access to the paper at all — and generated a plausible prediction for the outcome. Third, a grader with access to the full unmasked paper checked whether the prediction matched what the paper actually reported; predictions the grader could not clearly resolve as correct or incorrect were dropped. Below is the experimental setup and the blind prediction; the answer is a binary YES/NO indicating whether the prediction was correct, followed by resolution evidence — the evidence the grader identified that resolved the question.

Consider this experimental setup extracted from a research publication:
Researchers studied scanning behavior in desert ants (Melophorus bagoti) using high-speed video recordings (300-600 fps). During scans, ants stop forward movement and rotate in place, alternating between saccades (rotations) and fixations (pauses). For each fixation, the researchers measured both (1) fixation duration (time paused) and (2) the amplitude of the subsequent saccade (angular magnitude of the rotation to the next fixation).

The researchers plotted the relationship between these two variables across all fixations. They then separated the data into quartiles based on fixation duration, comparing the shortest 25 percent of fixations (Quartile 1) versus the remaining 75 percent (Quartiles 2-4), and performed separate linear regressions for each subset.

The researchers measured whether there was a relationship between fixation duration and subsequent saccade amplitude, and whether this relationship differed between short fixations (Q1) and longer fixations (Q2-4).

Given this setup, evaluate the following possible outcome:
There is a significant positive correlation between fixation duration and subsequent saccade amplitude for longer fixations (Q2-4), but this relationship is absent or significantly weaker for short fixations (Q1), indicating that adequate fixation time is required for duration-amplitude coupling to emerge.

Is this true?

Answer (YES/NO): NO